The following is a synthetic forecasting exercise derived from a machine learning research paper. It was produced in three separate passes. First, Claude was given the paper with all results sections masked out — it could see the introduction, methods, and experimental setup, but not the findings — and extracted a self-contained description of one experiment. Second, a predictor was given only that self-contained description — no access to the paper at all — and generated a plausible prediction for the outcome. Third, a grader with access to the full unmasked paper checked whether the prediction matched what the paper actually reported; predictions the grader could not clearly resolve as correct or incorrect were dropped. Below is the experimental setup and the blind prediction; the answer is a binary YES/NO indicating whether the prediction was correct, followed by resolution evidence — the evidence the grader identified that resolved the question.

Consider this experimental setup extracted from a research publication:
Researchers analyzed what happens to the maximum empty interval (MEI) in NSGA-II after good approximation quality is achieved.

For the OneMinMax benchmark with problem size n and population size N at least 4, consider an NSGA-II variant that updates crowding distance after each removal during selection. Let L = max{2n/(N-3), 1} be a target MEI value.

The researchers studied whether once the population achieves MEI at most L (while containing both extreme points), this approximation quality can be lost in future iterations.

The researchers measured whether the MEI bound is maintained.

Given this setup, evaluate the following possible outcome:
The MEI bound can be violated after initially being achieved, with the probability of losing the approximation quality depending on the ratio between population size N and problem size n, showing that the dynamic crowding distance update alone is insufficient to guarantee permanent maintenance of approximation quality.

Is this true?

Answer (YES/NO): NO